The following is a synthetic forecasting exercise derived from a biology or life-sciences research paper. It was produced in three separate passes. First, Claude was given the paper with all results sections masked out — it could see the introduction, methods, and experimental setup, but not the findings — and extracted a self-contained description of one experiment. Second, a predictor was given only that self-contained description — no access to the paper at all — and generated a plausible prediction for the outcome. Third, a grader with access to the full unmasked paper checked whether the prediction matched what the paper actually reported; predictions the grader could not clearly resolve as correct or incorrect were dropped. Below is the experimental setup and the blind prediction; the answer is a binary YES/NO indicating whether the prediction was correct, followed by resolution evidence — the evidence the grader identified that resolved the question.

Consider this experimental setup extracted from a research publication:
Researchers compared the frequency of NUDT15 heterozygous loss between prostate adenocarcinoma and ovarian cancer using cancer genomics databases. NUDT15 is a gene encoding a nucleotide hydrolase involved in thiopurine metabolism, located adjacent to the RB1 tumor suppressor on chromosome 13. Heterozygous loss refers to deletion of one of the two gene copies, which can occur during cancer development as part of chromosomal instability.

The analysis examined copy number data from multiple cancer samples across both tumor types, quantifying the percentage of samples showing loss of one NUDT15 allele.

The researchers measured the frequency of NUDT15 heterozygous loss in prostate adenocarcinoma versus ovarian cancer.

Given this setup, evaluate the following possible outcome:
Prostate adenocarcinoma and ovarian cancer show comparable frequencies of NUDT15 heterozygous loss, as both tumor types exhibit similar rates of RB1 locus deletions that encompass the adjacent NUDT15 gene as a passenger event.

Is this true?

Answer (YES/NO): NO